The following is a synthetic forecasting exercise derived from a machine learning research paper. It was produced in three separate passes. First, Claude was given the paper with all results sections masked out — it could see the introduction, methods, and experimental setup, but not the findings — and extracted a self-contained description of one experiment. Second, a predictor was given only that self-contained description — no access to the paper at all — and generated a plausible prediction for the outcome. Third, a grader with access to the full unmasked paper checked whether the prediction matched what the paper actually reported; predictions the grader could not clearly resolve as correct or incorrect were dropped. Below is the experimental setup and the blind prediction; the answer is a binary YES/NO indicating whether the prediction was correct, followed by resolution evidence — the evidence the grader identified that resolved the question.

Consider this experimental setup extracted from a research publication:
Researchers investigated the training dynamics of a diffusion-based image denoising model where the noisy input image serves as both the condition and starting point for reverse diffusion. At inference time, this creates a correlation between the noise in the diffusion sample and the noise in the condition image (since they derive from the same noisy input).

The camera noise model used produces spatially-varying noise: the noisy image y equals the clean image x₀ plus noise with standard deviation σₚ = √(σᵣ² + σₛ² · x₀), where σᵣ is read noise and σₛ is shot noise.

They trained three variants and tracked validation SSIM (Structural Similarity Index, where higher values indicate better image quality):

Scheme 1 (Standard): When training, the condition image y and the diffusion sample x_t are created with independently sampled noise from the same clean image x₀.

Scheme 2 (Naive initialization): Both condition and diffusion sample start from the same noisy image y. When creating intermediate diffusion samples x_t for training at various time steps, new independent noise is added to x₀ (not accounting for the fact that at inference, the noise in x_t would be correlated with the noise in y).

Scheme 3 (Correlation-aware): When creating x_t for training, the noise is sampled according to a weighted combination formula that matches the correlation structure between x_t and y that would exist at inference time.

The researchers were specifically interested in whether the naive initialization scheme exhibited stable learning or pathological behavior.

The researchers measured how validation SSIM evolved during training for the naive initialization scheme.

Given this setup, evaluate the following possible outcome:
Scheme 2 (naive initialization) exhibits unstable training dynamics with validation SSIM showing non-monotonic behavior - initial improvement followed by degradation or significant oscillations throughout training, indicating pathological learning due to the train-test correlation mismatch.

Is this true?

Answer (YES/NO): YES